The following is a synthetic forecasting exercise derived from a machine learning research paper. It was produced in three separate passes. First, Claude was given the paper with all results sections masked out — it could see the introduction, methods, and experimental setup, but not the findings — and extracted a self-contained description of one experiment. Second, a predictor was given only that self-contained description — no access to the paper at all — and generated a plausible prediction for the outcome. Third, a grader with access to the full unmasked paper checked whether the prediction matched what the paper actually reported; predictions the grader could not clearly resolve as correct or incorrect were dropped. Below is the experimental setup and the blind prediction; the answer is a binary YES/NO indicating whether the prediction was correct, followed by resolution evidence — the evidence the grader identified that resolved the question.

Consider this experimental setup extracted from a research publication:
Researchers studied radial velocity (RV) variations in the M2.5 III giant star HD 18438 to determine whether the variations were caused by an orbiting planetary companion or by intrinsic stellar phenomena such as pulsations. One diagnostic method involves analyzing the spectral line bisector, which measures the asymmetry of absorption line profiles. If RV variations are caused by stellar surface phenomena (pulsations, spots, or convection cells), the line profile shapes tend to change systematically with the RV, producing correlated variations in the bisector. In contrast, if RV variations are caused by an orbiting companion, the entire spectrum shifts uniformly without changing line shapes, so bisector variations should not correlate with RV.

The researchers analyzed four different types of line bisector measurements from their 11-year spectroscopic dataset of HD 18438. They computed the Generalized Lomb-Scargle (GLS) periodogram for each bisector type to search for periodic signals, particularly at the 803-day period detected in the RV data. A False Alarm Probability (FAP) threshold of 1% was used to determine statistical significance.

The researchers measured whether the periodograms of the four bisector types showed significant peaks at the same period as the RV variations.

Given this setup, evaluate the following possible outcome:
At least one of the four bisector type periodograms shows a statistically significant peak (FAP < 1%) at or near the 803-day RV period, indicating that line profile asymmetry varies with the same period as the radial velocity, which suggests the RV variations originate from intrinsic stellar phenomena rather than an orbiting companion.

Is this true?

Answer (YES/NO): NO